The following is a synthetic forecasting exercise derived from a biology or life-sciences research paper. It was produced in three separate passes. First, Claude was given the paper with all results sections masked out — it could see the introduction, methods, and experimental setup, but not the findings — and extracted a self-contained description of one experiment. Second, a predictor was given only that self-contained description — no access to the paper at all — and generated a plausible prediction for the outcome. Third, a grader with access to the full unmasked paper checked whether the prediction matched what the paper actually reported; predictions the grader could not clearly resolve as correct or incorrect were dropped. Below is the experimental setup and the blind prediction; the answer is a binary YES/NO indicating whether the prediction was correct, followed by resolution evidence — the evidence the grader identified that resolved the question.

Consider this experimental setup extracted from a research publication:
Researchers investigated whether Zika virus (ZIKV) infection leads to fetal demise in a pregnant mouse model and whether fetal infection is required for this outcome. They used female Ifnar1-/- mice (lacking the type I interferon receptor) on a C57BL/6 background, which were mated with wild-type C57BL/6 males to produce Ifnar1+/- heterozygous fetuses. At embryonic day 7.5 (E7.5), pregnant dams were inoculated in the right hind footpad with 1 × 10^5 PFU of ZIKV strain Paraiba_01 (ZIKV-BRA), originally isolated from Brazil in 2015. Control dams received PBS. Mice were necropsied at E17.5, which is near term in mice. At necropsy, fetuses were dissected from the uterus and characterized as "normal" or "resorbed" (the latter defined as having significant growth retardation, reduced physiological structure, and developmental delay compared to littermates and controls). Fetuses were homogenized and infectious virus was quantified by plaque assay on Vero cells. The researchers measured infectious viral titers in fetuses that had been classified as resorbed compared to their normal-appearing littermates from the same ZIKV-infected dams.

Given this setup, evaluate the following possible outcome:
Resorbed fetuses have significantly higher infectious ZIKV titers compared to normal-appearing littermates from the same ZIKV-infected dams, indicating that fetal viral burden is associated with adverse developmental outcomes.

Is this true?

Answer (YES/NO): NO